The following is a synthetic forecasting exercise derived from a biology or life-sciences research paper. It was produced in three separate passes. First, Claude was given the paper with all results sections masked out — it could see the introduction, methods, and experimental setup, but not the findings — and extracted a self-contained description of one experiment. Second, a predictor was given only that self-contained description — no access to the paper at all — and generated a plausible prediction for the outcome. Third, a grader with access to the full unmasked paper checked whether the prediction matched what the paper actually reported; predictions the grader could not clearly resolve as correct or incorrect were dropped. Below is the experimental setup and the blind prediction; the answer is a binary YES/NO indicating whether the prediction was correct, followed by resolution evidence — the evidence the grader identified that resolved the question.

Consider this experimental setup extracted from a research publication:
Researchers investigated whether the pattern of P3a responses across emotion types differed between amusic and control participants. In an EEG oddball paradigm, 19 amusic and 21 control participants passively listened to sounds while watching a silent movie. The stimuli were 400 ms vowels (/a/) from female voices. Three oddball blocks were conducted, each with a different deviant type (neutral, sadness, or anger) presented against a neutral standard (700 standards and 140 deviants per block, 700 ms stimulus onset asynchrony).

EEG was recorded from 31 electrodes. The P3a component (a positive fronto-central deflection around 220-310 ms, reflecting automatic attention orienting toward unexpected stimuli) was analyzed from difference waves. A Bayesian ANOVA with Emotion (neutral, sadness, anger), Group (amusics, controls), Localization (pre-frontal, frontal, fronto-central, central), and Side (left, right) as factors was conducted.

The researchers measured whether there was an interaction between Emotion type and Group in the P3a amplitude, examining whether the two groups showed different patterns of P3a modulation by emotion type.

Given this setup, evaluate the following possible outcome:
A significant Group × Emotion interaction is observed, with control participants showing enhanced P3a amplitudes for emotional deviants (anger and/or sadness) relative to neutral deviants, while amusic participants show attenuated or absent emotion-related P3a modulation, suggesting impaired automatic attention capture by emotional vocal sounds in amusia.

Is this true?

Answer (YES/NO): YES